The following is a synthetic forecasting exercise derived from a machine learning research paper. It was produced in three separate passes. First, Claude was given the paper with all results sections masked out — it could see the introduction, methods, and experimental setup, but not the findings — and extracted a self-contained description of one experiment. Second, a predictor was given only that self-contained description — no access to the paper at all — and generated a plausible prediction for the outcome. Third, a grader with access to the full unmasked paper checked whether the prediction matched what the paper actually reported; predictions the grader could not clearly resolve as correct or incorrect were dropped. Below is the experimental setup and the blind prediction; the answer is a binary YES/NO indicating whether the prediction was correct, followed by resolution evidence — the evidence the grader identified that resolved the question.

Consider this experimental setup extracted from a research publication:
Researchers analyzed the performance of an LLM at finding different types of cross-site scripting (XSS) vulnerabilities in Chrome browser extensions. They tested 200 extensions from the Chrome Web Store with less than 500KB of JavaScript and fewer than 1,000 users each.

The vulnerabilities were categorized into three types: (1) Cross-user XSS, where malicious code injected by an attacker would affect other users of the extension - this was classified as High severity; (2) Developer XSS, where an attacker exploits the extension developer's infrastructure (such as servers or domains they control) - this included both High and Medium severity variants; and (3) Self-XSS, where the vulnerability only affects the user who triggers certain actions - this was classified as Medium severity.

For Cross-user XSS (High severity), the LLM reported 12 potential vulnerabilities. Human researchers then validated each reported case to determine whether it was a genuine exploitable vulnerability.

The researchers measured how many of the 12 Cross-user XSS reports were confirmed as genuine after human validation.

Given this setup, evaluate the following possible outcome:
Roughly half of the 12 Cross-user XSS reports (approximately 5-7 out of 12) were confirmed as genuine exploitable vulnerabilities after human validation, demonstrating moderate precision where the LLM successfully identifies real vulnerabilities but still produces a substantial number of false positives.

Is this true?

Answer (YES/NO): NO